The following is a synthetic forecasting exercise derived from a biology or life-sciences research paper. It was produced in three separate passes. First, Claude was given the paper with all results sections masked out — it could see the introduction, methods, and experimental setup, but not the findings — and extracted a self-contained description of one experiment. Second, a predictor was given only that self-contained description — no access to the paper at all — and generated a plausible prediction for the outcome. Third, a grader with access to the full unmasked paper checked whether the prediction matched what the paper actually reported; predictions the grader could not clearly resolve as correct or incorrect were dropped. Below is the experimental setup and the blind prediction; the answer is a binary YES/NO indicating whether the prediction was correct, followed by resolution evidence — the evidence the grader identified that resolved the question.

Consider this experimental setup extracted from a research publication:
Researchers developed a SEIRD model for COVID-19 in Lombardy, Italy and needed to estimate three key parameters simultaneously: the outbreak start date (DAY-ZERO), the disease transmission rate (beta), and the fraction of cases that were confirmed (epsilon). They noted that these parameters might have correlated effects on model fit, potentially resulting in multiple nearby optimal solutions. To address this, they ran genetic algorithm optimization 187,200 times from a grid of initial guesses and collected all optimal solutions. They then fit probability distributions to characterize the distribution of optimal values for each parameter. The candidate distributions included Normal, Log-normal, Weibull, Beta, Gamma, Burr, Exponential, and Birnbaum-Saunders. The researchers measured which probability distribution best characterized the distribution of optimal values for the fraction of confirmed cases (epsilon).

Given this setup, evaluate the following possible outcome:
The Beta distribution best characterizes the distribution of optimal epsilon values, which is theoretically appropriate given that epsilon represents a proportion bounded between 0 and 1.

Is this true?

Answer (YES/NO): NO